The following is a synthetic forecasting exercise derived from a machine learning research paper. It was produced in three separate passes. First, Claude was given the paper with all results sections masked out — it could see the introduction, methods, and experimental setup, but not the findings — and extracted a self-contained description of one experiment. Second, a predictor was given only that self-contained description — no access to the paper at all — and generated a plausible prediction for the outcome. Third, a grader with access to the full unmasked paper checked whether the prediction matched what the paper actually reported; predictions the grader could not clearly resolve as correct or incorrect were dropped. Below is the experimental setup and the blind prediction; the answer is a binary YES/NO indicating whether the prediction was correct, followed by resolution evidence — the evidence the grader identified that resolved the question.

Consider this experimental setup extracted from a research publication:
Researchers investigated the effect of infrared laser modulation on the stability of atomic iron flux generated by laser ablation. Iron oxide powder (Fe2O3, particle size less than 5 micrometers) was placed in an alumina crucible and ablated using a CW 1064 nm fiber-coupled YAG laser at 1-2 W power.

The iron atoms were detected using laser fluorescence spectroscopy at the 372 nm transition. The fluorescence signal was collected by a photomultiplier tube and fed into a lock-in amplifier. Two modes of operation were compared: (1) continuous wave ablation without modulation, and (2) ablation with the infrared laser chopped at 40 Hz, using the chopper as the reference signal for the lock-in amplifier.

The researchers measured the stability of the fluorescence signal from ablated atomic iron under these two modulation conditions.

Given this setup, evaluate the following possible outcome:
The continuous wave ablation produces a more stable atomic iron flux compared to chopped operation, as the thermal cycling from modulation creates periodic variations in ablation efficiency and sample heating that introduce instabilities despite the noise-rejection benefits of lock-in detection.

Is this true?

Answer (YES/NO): NO